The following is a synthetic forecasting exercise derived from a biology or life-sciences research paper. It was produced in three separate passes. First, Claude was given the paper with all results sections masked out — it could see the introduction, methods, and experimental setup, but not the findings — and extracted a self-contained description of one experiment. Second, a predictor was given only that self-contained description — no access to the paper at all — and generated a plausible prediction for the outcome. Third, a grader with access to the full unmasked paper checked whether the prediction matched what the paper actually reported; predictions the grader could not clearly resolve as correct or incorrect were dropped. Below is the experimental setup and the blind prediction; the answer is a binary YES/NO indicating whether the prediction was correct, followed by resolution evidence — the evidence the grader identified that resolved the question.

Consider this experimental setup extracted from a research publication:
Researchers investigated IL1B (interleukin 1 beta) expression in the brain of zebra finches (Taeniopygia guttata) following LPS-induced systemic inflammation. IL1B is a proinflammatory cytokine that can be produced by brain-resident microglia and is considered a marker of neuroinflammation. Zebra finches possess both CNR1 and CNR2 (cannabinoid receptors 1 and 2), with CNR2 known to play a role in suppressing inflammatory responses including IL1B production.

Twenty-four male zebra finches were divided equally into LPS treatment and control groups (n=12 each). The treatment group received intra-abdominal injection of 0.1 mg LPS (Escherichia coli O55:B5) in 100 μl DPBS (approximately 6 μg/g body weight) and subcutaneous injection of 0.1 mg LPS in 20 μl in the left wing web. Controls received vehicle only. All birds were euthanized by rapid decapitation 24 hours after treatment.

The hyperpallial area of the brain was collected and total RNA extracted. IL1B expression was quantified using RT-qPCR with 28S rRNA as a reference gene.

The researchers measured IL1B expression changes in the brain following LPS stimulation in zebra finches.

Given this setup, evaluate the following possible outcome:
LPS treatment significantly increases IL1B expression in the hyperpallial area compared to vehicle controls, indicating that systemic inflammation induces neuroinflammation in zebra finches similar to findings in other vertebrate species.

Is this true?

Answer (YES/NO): NO